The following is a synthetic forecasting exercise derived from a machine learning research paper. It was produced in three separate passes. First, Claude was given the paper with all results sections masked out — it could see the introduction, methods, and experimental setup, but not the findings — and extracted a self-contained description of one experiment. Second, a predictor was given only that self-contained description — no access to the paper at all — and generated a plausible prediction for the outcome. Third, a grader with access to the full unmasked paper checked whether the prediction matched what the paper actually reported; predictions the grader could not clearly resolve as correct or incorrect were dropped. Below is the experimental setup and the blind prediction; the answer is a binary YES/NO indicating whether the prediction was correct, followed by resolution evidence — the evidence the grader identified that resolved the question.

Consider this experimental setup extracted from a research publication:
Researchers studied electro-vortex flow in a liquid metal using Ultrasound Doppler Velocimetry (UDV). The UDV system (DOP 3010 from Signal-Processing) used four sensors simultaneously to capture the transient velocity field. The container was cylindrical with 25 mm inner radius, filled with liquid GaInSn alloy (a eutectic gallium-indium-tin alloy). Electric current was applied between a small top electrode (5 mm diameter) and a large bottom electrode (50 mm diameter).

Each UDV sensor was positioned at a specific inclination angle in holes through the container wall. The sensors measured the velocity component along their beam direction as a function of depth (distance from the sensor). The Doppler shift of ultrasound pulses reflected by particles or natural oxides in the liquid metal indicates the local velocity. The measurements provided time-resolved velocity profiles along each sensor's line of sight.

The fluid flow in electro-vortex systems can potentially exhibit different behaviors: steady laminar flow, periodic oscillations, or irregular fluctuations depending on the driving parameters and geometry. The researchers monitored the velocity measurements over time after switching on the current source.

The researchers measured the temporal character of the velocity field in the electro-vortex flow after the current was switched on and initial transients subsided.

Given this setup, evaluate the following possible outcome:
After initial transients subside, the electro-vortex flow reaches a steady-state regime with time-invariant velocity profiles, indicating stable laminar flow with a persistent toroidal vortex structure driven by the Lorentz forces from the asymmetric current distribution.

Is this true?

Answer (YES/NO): NO